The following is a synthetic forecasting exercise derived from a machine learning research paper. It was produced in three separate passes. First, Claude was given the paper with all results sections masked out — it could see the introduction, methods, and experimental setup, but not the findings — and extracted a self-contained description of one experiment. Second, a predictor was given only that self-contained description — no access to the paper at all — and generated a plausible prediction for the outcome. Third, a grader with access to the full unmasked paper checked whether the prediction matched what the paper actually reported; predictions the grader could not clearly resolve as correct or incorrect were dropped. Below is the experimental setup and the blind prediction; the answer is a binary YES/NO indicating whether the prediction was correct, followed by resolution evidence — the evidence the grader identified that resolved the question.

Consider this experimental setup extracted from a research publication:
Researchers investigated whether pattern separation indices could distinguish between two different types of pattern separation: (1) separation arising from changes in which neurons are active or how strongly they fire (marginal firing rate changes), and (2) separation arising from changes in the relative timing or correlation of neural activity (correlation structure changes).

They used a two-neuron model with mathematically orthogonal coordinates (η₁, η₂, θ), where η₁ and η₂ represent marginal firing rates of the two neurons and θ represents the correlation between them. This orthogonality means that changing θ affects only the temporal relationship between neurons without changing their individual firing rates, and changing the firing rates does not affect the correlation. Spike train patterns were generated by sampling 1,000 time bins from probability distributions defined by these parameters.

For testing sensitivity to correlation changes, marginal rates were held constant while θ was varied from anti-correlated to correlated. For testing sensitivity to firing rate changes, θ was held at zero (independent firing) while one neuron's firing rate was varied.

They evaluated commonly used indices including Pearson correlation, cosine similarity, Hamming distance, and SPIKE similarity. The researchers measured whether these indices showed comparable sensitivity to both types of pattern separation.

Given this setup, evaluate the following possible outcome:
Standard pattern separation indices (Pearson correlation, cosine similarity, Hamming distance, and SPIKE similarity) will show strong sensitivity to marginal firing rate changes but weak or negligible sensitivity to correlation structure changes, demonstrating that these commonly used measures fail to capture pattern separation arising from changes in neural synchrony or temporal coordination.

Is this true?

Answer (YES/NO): YES